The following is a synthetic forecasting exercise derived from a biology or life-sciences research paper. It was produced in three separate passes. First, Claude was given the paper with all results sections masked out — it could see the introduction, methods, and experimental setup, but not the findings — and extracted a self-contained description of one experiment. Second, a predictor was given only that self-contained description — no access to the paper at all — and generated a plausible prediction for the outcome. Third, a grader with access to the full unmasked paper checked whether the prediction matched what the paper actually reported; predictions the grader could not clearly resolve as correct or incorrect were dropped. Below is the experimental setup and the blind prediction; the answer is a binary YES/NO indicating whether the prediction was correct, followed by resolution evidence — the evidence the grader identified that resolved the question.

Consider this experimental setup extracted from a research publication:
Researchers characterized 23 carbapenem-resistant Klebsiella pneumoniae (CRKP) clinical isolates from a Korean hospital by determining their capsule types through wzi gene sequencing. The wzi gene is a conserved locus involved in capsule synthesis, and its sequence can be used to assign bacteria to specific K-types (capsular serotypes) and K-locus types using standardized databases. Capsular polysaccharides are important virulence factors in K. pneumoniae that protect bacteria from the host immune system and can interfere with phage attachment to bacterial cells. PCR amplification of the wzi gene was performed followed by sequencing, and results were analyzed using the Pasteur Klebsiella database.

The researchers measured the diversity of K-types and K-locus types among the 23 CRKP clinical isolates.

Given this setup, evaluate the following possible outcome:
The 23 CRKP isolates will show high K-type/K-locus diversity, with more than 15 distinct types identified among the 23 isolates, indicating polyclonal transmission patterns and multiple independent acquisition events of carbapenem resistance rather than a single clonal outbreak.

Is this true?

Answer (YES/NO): NO